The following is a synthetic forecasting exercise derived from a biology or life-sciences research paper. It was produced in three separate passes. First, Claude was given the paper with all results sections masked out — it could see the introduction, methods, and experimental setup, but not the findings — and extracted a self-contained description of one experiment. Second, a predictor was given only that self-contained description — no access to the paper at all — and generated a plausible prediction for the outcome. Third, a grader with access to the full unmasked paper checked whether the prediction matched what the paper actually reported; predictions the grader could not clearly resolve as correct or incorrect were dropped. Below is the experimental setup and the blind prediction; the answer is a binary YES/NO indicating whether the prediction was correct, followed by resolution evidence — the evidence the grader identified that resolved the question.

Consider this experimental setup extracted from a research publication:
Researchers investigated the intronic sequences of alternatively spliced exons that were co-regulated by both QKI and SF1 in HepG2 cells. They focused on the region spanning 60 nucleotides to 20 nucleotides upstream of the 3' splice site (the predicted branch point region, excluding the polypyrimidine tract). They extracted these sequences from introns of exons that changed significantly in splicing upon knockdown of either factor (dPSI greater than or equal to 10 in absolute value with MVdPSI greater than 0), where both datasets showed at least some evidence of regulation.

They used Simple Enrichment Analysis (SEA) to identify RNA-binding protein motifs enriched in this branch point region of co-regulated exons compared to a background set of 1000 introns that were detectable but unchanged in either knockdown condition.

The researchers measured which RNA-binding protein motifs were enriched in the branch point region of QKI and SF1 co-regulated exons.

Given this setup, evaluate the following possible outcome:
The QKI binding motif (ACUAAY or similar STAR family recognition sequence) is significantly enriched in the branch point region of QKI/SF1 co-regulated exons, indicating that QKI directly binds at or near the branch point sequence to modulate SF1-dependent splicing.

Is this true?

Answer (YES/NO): YES